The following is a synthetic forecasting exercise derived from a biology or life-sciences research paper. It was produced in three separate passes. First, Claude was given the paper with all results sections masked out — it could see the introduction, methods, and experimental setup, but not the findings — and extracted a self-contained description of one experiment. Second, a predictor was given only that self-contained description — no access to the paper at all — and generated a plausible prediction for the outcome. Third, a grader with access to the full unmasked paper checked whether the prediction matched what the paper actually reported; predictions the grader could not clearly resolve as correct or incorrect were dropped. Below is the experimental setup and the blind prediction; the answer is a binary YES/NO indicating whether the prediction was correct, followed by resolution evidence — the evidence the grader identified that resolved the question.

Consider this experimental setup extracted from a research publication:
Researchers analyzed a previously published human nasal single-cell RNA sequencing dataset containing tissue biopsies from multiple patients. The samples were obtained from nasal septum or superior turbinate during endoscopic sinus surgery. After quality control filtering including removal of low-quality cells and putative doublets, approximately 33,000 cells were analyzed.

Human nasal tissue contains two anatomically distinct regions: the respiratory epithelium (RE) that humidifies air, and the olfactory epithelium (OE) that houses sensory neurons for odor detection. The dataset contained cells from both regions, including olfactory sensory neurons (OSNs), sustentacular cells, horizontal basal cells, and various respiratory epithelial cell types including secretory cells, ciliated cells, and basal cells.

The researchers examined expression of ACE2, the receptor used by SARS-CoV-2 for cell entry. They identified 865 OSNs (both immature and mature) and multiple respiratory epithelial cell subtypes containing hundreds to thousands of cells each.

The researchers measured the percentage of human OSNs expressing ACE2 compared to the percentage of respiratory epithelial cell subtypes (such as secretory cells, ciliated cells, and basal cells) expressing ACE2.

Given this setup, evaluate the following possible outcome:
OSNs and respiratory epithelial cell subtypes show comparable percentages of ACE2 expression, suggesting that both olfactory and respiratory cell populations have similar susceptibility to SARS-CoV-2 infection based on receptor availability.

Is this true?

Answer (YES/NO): NO